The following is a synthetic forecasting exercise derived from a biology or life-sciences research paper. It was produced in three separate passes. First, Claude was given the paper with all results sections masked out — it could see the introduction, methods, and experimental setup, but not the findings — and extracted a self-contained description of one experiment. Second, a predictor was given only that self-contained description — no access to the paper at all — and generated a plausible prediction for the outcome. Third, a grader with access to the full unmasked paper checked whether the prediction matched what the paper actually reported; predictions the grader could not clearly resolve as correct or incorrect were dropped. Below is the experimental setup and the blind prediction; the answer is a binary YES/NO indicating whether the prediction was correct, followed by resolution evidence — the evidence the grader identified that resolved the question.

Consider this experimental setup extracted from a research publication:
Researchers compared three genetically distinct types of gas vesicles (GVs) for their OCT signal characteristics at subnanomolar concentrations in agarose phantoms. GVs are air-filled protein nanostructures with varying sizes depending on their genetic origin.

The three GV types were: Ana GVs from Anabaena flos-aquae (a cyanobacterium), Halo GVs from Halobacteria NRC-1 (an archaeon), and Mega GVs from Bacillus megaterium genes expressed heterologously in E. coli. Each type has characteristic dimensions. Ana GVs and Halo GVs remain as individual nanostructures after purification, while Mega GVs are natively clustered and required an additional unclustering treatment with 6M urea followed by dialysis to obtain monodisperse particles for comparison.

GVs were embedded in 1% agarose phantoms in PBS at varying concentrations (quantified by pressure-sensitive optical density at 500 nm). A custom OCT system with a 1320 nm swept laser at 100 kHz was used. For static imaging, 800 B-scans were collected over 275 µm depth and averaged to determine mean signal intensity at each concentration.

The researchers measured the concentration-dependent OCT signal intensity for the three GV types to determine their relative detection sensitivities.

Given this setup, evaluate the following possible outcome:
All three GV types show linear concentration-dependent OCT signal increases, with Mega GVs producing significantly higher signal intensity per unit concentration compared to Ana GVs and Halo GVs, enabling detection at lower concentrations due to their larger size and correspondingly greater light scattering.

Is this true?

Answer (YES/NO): NO